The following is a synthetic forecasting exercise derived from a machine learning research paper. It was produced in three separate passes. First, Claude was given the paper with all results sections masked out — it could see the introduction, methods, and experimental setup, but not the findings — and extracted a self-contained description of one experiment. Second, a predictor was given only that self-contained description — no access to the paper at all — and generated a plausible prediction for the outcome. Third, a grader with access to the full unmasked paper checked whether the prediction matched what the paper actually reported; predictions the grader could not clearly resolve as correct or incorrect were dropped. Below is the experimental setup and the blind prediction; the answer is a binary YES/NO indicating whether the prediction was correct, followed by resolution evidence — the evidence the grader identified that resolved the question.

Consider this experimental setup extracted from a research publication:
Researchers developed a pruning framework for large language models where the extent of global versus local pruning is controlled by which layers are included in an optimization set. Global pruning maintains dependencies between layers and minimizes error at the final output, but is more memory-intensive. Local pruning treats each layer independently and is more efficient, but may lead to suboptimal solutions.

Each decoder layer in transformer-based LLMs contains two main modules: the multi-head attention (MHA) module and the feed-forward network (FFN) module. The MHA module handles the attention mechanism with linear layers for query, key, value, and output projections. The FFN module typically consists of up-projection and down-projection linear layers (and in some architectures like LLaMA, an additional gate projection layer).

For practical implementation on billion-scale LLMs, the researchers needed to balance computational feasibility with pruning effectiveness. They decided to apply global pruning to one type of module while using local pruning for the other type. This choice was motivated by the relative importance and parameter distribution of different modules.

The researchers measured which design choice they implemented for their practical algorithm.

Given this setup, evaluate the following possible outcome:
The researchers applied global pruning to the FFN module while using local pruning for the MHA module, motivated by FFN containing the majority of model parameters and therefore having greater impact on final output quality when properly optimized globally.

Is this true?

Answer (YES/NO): YES